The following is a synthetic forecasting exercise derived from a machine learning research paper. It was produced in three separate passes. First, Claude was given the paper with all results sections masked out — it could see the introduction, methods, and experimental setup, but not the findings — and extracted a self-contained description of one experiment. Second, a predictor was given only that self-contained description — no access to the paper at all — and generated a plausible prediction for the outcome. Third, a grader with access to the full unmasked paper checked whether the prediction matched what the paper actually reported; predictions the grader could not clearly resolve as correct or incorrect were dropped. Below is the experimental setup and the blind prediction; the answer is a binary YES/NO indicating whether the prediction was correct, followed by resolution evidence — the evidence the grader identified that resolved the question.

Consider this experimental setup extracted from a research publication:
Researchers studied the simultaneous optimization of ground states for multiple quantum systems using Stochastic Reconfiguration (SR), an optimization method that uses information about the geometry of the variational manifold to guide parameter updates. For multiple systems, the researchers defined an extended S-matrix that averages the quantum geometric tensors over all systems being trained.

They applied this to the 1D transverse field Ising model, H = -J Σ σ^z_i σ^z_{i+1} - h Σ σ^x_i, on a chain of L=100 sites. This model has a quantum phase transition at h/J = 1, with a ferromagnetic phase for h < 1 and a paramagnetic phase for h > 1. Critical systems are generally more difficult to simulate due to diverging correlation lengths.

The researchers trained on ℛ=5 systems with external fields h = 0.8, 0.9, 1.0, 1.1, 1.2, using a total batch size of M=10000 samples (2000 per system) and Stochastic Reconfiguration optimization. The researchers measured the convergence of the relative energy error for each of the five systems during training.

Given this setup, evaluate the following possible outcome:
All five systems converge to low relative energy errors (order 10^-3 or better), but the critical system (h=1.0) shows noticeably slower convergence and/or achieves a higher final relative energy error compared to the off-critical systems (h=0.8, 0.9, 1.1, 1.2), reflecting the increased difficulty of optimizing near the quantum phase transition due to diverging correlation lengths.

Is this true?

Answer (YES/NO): NO